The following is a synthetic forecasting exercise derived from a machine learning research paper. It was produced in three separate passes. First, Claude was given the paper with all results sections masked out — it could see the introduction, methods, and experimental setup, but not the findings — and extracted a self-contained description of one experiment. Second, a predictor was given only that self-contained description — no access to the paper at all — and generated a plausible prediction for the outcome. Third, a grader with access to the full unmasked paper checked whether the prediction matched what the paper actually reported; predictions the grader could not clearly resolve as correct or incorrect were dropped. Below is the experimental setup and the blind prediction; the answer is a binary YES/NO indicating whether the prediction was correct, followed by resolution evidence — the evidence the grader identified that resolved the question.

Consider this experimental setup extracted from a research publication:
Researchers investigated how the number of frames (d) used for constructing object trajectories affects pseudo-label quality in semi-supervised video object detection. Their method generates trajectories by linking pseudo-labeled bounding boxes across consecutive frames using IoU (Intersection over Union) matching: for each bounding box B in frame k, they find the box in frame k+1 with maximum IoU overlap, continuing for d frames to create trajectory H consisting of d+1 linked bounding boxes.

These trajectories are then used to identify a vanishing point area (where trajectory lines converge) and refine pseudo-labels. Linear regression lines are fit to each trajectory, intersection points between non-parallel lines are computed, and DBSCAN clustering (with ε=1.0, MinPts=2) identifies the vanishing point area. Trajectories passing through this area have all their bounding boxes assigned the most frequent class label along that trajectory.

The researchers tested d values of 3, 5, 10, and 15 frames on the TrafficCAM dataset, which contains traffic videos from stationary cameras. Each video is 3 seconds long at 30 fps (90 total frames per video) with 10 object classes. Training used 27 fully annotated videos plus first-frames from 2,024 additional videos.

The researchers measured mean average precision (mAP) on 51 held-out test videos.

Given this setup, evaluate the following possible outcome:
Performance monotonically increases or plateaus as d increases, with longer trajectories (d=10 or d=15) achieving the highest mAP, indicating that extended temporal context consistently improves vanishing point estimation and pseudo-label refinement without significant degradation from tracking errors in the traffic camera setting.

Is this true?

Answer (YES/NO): NO